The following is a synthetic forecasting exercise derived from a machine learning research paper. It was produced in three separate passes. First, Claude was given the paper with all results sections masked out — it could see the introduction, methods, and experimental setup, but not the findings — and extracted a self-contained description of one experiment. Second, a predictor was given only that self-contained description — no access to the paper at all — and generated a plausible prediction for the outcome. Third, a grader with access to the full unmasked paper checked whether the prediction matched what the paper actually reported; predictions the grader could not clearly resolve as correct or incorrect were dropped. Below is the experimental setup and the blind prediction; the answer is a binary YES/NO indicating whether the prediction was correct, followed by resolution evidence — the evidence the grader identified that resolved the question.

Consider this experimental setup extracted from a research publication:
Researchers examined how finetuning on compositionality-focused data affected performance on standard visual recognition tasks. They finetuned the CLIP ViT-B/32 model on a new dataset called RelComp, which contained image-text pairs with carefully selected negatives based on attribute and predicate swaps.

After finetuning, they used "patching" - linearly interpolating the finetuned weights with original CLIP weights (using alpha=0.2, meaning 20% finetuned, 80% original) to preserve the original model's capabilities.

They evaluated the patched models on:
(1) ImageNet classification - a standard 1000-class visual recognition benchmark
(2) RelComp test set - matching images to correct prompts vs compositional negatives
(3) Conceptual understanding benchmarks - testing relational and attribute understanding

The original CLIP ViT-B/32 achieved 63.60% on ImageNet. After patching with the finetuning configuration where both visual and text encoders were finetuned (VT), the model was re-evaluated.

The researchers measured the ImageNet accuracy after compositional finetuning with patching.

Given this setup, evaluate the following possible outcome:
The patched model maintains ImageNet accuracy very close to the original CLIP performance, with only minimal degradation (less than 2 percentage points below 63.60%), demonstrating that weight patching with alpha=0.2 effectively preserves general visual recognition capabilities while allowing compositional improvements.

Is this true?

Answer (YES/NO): NO